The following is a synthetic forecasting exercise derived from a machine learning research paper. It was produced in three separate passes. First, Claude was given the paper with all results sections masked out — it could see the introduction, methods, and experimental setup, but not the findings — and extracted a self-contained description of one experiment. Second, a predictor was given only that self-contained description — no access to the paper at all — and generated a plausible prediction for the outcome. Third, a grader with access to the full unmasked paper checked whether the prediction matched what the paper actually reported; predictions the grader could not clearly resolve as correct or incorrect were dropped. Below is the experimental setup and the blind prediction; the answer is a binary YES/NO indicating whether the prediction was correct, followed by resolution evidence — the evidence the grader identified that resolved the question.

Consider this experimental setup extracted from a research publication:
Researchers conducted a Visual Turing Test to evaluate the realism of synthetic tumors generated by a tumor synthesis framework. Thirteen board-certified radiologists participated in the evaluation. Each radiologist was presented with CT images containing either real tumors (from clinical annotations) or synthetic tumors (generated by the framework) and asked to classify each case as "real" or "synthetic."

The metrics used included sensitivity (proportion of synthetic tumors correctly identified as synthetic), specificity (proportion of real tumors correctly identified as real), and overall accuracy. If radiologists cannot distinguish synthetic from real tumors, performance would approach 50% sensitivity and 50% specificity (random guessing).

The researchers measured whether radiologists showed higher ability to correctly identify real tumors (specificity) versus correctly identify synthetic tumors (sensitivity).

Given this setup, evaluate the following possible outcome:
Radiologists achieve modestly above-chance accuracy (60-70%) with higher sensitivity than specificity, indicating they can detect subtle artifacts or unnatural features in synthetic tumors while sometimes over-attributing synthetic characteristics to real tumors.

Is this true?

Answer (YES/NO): NO